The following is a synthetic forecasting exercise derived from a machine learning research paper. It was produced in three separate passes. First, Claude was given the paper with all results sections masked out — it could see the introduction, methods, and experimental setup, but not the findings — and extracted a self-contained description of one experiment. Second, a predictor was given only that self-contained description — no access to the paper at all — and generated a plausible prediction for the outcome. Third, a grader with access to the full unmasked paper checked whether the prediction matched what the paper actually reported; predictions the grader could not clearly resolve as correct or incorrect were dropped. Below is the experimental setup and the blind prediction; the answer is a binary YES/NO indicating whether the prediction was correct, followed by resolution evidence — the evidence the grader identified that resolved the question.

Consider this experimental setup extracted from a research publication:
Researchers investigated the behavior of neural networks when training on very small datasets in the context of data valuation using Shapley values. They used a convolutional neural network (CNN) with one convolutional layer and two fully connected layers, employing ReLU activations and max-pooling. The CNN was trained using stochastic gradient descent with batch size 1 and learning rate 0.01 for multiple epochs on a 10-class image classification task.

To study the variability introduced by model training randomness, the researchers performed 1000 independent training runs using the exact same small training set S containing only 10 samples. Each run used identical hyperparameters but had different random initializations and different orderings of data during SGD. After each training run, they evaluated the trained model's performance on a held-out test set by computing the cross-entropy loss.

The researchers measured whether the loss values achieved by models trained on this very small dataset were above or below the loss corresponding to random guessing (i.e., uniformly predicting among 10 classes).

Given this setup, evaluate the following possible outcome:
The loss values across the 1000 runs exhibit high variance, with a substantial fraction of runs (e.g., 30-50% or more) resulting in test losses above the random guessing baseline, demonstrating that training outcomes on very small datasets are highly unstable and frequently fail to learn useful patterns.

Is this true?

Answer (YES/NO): NO